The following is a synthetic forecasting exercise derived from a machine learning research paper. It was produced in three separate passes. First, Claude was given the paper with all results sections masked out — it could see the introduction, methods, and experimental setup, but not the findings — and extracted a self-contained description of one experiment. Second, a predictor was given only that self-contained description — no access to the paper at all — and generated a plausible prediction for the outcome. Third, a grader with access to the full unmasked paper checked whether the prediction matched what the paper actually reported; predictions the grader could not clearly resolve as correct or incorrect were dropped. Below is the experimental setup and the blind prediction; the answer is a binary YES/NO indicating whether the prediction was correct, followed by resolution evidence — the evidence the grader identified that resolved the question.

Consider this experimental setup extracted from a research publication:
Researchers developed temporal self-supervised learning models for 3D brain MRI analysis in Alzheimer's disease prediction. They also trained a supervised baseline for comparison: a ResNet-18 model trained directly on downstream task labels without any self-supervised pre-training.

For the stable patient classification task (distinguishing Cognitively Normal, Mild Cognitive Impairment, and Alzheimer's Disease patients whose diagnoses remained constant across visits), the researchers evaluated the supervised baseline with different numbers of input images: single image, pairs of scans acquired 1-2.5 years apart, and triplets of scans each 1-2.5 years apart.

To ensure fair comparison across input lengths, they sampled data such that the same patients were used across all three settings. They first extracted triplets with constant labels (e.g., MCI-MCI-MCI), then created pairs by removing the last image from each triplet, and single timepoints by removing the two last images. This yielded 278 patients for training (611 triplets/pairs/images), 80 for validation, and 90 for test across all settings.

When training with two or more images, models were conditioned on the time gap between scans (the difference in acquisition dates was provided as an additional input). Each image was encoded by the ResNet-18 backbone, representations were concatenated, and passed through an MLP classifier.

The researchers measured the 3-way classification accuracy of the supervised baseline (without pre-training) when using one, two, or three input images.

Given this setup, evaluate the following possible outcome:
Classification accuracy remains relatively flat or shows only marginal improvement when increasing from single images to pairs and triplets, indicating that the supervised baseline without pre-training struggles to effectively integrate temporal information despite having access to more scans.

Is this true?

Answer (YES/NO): NO